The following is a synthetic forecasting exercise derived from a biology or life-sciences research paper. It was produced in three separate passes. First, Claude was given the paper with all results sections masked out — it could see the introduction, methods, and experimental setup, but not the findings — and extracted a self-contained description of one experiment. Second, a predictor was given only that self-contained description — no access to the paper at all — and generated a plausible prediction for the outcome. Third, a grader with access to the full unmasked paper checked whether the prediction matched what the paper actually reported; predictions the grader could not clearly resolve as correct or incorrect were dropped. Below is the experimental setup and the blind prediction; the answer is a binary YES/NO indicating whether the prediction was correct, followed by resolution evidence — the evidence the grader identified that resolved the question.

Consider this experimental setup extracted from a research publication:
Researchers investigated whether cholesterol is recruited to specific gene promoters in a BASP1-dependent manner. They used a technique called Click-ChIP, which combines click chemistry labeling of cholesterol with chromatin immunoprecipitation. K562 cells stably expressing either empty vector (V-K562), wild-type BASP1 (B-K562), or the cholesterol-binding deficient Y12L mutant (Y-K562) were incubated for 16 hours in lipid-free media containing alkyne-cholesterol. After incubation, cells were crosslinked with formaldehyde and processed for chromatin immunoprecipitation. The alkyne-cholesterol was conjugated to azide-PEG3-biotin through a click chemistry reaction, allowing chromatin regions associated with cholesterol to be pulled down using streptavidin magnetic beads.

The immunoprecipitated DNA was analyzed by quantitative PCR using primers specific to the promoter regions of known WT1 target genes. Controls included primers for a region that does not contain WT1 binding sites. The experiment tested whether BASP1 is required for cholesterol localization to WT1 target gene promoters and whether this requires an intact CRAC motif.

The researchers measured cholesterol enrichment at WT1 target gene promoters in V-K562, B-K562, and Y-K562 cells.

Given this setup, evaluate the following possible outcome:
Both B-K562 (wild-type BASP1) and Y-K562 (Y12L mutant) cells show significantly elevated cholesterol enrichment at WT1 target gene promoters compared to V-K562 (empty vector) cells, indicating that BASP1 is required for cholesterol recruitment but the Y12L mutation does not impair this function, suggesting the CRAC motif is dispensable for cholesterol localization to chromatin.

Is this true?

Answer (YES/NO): NO